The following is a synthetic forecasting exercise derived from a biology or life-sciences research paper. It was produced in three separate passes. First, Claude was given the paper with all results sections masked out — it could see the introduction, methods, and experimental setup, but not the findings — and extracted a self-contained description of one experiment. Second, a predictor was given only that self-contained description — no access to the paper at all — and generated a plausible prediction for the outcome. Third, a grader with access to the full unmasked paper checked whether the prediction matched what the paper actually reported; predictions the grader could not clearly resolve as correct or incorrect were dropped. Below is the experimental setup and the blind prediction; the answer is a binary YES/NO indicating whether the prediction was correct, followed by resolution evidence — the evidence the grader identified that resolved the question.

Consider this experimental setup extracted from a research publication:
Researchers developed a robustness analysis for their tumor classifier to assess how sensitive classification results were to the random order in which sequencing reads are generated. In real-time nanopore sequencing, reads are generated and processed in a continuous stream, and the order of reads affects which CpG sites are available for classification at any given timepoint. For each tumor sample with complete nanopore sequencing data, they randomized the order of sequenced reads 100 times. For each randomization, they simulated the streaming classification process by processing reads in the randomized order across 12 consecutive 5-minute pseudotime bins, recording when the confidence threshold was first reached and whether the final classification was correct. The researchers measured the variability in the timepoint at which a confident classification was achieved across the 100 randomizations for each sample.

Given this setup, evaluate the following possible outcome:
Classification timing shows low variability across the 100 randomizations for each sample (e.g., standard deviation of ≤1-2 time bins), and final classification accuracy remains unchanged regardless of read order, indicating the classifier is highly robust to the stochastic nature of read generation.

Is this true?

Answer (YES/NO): NO